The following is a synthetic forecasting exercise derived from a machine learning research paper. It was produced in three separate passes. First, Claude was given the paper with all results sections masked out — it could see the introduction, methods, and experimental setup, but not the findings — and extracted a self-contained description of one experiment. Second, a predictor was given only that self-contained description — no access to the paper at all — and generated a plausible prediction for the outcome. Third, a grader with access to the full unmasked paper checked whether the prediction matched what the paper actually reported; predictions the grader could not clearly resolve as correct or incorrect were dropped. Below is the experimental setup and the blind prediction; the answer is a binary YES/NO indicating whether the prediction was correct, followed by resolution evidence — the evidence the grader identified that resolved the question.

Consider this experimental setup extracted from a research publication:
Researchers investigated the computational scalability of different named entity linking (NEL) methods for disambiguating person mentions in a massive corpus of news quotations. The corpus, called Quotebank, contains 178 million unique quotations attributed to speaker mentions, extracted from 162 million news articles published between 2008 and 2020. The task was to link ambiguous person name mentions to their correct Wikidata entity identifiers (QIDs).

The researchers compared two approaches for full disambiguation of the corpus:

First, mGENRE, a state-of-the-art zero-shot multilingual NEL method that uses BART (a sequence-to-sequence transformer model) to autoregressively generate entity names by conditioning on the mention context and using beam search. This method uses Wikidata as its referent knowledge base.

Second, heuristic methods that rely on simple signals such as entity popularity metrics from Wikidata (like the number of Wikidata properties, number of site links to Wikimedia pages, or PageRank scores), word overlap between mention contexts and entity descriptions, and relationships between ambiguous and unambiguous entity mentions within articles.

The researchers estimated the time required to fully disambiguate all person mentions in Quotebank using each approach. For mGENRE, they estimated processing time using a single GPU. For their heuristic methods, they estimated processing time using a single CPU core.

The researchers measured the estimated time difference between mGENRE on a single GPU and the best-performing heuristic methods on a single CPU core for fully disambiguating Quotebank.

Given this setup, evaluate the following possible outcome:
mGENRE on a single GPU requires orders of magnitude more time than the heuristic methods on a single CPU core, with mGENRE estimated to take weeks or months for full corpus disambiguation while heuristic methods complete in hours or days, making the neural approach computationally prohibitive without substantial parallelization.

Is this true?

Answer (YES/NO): NO